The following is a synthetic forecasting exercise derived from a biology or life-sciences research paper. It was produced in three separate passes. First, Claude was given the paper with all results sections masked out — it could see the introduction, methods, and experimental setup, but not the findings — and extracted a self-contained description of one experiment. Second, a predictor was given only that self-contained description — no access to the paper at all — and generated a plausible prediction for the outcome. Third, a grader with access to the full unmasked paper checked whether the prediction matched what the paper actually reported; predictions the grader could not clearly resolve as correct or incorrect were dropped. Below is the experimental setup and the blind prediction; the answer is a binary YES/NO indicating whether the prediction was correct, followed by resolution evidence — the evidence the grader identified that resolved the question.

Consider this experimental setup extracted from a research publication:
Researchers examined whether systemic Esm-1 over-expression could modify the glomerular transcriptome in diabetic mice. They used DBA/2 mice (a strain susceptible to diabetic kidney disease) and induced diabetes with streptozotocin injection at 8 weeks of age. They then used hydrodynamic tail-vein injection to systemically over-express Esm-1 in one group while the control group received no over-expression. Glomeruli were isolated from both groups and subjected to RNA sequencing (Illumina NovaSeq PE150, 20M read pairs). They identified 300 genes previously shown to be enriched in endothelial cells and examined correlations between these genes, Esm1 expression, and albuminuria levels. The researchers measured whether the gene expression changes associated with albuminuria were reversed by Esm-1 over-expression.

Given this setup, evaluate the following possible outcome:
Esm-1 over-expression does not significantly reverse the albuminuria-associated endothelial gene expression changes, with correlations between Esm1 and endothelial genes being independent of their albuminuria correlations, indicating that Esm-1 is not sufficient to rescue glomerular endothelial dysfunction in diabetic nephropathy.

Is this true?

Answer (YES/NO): NO